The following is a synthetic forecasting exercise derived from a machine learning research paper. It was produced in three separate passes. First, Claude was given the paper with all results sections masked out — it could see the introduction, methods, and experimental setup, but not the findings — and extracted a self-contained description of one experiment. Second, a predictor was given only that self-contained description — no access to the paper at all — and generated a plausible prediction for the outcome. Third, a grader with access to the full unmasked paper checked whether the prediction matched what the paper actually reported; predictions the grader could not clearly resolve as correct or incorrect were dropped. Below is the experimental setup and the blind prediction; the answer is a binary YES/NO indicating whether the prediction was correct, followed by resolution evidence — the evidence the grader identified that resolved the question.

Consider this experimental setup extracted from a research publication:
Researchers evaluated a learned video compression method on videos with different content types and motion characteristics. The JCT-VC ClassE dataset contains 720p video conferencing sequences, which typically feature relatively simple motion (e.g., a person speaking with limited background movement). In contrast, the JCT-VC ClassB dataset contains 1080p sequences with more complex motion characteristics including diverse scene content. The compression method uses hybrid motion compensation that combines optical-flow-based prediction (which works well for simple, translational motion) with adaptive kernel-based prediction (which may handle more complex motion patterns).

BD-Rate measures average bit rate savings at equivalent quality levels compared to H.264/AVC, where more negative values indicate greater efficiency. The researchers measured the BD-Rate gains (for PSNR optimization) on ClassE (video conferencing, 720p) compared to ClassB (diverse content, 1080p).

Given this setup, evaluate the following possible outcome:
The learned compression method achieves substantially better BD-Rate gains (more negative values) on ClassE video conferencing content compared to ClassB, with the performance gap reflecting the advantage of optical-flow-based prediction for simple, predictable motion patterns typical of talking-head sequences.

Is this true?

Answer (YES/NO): YES